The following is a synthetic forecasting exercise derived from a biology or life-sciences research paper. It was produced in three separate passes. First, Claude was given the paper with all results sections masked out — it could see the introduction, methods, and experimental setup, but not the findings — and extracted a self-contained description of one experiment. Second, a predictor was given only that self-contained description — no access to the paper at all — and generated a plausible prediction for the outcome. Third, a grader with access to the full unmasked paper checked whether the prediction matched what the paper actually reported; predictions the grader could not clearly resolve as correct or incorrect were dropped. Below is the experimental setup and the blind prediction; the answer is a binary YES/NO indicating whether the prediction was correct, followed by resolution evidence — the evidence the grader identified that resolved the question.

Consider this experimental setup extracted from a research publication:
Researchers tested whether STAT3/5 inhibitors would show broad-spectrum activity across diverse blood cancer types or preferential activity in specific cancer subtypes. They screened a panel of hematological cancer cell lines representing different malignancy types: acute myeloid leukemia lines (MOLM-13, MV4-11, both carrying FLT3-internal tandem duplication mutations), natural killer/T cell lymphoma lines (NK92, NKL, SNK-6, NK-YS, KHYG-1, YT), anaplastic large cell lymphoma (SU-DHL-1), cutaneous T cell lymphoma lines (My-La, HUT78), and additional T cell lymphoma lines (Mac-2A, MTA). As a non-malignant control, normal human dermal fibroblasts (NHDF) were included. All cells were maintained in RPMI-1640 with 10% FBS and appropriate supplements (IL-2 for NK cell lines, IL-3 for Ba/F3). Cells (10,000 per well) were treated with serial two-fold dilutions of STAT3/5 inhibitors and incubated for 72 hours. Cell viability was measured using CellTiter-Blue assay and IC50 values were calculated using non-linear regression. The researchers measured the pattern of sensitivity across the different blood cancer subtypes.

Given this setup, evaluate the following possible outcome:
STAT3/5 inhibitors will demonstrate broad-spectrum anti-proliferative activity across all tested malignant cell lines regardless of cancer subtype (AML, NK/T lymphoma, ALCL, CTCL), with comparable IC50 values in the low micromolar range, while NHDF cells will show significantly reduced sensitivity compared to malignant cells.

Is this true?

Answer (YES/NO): NO